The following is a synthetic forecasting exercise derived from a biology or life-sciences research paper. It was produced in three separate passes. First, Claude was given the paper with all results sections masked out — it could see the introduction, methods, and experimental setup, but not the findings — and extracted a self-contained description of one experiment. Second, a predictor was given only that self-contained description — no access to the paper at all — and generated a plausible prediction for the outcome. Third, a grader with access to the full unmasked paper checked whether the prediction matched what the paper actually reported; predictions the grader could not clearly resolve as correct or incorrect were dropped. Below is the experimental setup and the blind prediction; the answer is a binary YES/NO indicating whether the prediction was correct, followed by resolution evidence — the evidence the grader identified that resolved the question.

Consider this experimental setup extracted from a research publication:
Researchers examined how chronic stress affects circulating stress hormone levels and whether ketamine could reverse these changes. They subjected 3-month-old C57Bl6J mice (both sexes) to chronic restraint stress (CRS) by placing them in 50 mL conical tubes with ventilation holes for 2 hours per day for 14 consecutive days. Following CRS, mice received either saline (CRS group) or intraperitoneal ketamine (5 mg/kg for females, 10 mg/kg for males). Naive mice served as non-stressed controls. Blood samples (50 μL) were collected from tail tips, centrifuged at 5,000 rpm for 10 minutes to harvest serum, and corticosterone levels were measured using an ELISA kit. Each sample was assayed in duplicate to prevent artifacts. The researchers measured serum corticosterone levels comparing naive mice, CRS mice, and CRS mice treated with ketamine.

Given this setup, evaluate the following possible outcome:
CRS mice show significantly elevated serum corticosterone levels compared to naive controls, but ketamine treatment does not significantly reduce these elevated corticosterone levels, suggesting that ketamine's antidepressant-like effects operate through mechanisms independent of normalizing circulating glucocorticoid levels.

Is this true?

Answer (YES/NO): NO